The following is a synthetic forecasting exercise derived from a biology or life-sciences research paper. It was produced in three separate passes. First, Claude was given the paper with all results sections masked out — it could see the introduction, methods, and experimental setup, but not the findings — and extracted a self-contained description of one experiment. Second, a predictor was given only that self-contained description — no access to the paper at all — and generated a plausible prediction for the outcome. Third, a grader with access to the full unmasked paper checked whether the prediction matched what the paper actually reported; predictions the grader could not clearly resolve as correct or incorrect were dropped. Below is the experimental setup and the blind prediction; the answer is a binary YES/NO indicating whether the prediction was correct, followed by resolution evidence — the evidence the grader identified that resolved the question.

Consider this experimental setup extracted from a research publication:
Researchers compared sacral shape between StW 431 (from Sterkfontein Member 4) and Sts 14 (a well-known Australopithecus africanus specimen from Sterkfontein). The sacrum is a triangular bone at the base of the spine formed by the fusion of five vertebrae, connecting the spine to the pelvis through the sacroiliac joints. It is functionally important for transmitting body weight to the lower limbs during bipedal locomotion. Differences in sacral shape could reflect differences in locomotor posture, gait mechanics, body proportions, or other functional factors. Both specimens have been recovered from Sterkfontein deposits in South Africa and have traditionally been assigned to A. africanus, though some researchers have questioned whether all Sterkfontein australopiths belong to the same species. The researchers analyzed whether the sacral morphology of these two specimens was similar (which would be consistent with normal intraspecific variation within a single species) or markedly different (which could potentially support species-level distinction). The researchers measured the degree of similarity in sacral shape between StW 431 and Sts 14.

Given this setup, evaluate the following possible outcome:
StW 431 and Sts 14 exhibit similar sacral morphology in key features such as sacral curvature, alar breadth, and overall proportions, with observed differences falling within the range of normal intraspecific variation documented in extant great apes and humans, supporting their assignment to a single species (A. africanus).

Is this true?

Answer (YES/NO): NO